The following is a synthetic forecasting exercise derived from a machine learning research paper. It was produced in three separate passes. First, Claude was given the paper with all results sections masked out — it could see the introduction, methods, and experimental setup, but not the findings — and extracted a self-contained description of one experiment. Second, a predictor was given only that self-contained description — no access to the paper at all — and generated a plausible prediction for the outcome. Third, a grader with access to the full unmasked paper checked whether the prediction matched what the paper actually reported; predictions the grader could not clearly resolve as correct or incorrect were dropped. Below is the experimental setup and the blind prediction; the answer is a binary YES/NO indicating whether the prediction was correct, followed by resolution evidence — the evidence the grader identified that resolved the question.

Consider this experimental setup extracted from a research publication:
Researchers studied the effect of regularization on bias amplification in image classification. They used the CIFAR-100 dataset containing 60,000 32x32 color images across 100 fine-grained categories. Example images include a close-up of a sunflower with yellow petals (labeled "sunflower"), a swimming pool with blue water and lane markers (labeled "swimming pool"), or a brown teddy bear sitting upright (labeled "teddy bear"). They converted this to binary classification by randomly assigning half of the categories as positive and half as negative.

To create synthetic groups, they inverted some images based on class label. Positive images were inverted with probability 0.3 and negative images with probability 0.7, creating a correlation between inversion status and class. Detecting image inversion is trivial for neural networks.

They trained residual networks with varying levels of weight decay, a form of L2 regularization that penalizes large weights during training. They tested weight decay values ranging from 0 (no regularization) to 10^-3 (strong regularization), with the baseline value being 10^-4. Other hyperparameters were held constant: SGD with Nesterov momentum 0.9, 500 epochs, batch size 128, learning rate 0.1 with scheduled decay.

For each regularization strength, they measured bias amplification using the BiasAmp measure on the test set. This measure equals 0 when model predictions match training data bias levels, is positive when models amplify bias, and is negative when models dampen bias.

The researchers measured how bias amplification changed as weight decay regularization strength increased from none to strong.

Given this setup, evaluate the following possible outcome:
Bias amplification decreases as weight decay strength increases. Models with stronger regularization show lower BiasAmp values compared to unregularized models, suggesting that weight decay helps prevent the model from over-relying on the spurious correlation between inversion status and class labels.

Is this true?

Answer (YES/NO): NO